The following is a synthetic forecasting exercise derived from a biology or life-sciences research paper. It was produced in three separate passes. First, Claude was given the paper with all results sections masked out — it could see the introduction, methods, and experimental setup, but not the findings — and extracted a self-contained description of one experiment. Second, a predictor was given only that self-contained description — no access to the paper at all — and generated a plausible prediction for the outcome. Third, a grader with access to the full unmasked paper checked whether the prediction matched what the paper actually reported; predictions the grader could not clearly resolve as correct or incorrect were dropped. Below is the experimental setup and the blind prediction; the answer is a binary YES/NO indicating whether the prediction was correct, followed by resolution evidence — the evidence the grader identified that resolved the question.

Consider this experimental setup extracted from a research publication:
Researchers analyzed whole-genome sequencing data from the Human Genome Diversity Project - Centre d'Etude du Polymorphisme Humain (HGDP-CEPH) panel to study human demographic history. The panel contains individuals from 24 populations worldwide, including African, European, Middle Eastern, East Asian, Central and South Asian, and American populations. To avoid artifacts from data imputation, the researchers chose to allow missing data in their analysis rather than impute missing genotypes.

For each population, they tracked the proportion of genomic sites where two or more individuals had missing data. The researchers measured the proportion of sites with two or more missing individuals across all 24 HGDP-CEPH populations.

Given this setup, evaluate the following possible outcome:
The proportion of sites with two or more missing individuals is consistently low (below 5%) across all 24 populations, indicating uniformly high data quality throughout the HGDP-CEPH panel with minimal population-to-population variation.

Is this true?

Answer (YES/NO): YES